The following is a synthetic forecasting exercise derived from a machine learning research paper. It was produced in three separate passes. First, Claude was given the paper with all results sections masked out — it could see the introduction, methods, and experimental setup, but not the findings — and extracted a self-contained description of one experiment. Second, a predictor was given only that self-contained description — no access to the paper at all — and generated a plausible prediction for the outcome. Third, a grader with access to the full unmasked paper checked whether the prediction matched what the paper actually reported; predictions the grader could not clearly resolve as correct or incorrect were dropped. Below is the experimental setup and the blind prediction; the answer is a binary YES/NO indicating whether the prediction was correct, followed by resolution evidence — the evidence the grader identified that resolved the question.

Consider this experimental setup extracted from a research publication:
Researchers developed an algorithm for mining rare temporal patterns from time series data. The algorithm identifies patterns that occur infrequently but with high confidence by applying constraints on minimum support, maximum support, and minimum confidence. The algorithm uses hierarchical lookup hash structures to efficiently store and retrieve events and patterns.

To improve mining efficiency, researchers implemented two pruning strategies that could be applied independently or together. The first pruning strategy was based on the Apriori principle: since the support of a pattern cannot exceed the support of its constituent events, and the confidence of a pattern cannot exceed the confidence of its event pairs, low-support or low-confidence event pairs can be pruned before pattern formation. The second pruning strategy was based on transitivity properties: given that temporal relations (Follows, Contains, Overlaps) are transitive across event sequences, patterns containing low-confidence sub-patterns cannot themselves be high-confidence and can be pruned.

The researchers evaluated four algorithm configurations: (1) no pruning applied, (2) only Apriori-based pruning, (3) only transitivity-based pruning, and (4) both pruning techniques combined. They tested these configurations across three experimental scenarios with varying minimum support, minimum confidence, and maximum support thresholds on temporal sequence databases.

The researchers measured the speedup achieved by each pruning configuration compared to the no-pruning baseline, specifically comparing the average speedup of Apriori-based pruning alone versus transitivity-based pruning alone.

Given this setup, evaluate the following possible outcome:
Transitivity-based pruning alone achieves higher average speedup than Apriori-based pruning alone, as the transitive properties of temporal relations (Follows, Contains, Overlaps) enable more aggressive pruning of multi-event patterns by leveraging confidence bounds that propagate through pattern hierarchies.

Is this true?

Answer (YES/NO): YES